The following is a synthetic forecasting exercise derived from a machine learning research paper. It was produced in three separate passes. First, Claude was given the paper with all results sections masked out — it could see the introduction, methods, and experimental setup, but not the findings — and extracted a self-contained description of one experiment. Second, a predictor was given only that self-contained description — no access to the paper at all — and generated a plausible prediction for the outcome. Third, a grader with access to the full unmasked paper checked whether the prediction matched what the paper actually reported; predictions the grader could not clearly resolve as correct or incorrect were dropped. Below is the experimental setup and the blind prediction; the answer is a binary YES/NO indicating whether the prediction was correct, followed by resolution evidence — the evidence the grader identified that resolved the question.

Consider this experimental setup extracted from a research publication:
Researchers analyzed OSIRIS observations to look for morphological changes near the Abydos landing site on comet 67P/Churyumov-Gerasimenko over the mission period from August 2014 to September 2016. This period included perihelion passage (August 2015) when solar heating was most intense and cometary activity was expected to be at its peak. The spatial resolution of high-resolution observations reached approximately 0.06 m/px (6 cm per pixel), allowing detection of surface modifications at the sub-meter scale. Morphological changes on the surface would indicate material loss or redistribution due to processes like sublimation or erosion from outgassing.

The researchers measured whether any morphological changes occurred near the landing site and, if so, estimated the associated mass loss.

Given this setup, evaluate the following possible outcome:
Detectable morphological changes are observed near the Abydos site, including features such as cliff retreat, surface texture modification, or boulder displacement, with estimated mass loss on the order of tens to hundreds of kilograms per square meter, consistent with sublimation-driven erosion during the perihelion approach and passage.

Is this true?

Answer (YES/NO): NO